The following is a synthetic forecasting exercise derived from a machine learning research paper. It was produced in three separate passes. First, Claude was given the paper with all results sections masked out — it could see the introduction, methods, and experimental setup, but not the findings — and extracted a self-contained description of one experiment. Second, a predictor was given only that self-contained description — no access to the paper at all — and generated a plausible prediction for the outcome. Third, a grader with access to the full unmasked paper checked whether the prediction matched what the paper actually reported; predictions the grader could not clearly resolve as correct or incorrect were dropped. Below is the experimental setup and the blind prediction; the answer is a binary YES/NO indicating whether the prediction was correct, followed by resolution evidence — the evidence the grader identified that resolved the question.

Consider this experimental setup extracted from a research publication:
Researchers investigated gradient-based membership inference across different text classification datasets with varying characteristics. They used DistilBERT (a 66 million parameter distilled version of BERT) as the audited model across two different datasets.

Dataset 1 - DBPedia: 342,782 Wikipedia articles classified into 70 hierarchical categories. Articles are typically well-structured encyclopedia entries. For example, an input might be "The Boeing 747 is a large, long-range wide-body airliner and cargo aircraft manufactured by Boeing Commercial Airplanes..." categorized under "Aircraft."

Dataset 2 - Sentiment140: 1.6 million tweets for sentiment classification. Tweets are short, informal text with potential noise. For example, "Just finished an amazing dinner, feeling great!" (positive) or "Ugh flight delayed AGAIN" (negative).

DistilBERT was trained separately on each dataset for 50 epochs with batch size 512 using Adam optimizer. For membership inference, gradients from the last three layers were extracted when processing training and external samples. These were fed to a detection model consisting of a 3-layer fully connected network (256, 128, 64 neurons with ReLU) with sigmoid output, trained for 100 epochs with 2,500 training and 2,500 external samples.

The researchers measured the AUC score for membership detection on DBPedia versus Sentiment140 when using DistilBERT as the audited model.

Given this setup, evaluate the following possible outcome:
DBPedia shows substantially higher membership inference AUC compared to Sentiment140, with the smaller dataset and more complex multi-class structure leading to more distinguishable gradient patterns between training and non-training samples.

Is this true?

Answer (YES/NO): YES